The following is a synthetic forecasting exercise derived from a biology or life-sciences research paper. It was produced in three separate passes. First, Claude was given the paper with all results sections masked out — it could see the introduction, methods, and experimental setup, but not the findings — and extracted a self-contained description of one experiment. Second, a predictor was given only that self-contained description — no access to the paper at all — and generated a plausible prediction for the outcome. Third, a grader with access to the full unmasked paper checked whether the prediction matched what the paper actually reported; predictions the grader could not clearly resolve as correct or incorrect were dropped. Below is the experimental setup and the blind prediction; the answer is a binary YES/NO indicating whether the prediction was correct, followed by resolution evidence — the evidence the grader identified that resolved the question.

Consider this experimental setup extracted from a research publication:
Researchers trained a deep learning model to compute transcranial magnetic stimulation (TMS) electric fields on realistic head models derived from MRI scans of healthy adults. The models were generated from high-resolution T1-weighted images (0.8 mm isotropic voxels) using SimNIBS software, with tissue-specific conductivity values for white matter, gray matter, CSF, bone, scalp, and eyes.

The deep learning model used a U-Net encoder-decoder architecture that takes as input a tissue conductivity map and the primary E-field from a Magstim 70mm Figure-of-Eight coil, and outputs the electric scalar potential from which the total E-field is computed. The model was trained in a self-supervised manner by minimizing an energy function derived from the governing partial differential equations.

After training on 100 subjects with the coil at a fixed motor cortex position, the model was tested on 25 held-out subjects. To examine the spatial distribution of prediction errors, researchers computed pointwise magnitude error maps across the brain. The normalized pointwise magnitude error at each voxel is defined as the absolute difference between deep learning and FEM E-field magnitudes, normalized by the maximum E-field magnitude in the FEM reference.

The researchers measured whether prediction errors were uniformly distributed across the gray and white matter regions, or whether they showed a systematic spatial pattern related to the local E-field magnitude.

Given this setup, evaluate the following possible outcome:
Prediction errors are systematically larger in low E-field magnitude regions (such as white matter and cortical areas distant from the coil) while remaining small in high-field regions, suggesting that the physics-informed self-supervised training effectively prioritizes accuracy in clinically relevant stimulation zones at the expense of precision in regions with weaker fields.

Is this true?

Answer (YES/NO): NO